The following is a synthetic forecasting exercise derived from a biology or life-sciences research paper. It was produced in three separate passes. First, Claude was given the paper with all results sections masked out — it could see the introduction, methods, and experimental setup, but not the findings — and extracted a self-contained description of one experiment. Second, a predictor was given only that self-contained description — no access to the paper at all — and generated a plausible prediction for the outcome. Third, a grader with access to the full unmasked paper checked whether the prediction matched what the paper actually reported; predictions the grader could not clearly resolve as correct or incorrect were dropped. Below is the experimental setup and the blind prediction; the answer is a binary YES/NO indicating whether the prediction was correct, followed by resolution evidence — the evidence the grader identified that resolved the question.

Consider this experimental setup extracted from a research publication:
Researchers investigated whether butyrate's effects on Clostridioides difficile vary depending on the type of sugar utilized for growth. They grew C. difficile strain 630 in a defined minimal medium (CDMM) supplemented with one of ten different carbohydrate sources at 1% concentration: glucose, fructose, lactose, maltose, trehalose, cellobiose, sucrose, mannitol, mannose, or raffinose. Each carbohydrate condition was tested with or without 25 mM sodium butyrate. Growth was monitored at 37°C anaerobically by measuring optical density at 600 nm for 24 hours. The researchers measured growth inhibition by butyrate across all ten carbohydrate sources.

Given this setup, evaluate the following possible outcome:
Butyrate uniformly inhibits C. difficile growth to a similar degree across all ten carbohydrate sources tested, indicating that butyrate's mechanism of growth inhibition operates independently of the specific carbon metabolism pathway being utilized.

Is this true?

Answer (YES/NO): NO